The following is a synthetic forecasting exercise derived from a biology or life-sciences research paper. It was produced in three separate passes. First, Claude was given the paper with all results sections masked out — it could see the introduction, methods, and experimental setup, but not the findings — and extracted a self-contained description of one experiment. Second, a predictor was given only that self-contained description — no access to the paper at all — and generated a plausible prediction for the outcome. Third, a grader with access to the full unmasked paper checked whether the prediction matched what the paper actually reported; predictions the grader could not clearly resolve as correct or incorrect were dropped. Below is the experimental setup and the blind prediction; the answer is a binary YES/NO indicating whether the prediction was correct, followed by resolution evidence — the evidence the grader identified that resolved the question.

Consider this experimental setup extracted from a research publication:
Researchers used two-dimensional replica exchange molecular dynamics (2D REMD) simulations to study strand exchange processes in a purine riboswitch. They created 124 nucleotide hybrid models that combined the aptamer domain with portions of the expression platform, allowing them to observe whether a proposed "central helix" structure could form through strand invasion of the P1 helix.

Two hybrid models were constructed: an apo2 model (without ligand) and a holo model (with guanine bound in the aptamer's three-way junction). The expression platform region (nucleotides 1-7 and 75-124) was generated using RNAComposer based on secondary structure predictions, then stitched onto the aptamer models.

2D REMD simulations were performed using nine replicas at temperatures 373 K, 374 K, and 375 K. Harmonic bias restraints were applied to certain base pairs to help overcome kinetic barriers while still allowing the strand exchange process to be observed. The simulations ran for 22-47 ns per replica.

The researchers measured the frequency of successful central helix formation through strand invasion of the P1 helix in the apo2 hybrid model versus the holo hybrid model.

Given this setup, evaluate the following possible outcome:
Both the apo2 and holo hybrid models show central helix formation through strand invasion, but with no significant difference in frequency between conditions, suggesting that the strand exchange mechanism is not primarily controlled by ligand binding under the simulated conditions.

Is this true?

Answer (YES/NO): NO